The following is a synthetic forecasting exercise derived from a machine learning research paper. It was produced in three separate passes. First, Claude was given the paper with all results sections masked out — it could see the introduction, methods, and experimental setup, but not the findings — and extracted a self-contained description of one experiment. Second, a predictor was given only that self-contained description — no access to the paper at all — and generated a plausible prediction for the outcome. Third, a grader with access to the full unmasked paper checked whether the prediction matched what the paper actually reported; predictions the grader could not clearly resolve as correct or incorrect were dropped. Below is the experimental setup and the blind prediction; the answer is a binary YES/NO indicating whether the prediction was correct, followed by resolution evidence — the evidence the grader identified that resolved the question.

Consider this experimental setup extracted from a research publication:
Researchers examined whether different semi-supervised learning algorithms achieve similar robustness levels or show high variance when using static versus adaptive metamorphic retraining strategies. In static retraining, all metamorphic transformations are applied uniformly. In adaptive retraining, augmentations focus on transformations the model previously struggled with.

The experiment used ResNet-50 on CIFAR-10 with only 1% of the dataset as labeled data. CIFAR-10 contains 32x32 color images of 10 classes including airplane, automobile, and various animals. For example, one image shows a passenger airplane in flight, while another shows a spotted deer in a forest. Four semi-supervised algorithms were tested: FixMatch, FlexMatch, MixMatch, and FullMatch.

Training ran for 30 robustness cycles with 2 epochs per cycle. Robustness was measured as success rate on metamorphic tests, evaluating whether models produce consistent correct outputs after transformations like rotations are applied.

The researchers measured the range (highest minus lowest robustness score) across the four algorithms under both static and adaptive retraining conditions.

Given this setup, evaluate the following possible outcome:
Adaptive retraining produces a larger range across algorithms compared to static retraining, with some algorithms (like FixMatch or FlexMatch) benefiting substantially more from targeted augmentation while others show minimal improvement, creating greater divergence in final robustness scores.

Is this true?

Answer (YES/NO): NO